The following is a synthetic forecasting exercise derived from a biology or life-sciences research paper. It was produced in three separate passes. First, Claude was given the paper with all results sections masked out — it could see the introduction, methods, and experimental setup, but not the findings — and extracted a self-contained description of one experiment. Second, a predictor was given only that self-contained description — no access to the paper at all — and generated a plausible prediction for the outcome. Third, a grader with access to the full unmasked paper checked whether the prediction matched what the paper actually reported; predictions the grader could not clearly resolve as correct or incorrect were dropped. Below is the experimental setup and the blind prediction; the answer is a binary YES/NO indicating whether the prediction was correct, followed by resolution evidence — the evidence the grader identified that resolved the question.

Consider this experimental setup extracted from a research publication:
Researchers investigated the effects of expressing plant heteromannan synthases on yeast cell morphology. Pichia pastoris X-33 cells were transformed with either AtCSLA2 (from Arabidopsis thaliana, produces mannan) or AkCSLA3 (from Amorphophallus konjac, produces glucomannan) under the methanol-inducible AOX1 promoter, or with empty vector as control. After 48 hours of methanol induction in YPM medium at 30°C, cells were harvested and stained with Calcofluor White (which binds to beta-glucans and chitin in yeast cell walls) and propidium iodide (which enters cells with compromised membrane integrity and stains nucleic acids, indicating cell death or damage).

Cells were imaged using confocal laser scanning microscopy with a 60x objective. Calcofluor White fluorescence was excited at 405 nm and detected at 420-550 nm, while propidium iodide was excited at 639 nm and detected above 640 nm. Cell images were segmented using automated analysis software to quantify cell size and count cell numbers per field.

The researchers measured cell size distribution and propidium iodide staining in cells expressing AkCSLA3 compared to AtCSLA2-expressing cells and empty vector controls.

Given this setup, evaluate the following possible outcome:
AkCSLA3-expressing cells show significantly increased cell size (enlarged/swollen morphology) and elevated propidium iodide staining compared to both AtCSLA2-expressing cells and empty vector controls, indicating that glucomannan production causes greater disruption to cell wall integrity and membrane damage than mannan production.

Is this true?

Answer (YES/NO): NO